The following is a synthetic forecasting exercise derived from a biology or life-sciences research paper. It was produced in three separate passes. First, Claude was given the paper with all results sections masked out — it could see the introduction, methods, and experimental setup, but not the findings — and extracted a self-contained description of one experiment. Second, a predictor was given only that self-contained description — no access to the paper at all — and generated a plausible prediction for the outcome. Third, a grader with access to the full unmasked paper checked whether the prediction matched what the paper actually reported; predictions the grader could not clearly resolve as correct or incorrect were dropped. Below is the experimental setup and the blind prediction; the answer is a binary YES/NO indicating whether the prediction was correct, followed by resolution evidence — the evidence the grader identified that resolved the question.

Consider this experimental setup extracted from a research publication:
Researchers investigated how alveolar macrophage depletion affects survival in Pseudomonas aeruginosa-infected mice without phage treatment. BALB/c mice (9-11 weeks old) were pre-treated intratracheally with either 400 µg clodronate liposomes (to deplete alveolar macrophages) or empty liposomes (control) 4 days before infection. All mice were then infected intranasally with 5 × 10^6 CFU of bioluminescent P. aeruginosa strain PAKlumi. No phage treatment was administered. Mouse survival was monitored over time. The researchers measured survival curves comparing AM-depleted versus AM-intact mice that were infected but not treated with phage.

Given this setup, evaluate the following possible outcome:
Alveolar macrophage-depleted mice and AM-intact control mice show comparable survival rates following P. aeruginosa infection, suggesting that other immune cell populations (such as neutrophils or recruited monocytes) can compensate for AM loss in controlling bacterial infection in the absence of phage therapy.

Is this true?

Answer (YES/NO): NO